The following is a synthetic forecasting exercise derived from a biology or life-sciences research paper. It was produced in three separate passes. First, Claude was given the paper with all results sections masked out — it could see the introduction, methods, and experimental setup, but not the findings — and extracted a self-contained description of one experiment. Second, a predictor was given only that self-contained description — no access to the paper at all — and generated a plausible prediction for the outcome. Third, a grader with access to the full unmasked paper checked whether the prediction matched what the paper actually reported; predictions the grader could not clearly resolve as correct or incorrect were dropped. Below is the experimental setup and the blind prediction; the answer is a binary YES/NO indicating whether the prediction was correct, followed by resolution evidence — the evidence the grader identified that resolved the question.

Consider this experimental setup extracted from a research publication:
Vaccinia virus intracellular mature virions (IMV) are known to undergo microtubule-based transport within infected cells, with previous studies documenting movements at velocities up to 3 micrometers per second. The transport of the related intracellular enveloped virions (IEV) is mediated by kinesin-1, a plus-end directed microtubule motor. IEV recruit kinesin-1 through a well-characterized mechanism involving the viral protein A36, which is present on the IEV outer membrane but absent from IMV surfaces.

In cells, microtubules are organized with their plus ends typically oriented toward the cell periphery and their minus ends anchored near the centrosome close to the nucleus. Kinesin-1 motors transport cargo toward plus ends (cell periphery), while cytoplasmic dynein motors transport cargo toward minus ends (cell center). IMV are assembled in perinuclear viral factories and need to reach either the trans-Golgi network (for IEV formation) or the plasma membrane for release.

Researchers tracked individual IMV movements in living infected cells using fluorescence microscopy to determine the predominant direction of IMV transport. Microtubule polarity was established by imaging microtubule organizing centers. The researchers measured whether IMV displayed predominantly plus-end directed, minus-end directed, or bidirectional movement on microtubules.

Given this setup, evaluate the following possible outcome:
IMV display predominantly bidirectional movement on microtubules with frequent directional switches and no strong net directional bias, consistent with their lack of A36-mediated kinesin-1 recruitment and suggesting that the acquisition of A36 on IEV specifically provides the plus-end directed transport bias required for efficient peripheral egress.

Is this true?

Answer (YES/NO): NO